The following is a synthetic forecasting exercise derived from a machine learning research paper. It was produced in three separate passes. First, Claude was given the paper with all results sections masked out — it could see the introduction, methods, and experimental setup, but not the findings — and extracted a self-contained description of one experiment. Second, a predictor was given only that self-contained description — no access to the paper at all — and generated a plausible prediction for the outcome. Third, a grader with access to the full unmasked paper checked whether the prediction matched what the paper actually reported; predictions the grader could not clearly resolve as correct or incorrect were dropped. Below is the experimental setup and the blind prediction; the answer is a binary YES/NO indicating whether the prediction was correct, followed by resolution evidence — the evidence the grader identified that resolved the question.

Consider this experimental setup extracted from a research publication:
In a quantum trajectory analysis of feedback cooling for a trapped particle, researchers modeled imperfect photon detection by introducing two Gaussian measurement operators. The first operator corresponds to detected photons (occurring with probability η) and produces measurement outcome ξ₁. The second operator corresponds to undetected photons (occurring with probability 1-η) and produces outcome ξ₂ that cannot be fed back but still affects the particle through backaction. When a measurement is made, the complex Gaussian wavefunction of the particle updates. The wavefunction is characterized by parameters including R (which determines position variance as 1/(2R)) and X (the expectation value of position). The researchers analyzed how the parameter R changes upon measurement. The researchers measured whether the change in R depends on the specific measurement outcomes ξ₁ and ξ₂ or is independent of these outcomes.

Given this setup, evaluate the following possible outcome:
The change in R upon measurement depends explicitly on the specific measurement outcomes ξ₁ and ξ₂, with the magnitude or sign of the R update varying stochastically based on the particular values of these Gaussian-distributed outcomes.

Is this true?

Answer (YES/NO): NO